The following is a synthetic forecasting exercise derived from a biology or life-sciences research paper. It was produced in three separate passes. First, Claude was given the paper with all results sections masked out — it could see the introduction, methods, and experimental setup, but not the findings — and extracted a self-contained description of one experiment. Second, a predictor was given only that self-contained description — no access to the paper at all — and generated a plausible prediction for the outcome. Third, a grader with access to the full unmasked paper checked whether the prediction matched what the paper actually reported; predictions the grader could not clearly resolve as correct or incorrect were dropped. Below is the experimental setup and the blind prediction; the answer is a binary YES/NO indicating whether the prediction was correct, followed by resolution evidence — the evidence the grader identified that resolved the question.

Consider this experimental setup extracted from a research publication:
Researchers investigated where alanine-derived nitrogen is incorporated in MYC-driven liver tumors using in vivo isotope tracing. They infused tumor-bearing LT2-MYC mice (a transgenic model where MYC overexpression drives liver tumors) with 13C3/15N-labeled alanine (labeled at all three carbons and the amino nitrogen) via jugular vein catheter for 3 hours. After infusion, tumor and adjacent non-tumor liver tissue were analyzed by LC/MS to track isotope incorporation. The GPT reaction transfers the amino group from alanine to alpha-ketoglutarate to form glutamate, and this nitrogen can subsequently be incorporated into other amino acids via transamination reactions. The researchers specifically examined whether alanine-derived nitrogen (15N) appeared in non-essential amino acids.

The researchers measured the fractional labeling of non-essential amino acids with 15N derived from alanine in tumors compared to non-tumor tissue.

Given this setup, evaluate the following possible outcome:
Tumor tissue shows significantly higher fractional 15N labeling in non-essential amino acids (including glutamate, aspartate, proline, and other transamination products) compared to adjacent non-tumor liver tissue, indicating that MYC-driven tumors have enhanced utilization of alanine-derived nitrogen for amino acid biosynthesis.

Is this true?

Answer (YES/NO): NO